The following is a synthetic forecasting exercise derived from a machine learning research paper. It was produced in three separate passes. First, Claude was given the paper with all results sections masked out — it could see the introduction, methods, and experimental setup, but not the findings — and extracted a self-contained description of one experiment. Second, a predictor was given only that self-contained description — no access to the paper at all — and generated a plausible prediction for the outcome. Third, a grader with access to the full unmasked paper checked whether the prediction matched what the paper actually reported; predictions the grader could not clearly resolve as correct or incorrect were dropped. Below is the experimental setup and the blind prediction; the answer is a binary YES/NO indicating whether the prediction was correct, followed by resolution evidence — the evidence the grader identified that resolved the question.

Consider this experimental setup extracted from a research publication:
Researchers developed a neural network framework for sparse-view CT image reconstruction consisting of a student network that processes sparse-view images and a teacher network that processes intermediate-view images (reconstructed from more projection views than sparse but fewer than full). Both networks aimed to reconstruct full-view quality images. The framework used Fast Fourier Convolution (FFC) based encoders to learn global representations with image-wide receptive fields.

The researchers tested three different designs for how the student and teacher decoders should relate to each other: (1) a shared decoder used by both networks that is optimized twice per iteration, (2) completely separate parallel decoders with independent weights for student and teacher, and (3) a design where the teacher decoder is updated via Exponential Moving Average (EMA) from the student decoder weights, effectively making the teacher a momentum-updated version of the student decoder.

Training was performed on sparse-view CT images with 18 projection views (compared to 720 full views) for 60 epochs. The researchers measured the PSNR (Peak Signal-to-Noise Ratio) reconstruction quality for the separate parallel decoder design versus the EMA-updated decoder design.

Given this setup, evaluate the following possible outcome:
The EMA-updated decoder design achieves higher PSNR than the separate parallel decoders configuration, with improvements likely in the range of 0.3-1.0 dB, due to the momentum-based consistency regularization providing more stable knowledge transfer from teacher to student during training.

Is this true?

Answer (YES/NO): YES